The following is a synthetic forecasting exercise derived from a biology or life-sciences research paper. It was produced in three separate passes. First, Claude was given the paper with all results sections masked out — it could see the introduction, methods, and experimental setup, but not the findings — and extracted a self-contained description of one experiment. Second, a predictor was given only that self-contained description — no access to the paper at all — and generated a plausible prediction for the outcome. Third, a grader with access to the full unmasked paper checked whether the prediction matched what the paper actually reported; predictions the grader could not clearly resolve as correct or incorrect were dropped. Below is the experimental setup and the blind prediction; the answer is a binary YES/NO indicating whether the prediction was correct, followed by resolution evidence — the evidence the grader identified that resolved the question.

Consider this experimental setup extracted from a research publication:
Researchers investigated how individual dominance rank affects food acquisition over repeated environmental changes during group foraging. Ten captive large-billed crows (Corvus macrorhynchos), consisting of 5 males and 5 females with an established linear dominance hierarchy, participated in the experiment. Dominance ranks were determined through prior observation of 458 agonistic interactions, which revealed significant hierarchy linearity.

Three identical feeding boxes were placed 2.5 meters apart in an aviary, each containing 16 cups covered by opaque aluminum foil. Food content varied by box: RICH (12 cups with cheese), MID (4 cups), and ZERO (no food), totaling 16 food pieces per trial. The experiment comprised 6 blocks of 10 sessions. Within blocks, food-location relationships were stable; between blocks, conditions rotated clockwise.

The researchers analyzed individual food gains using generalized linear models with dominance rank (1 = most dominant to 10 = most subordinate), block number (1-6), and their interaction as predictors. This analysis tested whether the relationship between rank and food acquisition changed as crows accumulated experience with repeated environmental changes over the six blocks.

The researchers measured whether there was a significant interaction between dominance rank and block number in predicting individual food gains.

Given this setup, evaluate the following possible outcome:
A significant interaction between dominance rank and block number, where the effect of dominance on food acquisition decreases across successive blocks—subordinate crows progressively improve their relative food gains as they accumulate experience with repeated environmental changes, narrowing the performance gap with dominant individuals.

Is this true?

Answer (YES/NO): NO